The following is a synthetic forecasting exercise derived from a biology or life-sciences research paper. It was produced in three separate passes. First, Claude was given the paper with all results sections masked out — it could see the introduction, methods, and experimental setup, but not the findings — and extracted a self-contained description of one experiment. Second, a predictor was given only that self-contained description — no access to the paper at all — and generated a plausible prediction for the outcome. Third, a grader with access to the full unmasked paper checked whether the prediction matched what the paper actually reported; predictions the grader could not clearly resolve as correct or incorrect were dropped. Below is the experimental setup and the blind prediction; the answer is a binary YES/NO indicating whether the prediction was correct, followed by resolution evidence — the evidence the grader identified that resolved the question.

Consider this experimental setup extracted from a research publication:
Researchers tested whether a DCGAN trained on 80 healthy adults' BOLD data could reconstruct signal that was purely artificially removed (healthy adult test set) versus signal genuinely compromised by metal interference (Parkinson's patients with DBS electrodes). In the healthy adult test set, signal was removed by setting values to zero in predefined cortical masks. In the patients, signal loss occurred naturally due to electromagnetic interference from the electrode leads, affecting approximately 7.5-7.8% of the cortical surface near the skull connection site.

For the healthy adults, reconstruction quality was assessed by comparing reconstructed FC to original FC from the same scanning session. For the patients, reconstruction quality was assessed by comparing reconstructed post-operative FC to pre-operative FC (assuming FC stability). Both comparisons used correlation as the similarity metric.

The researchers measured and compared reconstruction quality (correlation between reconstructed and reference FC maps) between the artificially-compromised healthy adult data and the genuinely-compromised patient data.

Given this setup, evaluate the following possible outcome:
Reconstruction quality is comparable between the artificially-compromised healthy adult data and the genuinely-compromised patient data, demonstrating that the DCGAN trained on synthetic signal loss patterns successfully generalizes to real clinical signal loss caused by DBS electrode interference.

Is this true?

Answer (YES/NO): NO